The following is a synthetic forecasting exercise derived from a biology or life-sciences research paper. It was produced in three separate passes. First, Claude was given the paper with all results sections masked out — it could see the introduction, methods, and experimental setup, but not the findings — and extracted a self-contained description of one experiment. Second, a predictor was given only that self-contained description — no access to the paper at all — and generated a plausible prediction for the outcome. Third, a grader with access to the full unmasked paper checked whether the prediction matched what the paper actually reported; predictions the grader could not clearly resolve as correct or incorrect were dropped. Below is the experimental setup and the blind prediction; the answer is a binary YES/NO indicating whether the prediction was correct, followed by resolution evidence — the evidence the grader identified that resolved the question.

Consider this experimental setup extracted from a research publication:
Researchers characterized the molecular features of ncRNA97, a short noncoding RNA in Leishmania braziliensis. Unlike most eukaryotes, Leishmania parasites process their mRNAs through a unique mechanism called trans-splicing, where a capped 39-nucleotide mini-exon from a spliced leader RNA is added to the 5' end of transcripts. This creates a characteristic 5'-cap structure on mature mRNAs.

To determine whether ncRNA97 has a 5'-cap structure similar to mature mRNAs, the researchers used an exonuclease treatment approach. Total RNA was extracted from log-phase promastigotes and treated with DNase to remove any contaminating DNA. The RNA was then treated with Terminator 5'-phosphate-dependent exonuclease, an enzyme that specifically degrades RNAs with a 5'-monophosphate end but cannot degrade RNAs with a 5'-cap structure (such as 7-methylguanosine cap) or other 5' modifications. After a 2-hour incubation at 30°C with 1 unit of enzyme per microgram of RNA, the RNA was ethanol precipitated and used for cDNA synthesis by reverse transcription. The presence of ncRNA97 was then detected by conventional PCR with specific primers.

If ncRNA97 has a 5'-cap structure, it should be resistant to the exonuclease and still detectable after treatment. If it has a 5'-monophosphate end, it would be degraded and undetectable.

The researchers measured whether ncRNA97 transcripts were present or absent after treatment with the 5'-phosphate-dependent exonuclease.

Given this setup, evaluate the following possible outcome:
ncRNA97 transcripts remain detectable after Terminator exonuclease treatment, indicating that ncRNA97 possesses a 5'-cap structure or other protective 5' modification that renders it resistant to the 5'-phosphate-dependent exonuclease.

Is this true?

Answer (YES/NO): YES